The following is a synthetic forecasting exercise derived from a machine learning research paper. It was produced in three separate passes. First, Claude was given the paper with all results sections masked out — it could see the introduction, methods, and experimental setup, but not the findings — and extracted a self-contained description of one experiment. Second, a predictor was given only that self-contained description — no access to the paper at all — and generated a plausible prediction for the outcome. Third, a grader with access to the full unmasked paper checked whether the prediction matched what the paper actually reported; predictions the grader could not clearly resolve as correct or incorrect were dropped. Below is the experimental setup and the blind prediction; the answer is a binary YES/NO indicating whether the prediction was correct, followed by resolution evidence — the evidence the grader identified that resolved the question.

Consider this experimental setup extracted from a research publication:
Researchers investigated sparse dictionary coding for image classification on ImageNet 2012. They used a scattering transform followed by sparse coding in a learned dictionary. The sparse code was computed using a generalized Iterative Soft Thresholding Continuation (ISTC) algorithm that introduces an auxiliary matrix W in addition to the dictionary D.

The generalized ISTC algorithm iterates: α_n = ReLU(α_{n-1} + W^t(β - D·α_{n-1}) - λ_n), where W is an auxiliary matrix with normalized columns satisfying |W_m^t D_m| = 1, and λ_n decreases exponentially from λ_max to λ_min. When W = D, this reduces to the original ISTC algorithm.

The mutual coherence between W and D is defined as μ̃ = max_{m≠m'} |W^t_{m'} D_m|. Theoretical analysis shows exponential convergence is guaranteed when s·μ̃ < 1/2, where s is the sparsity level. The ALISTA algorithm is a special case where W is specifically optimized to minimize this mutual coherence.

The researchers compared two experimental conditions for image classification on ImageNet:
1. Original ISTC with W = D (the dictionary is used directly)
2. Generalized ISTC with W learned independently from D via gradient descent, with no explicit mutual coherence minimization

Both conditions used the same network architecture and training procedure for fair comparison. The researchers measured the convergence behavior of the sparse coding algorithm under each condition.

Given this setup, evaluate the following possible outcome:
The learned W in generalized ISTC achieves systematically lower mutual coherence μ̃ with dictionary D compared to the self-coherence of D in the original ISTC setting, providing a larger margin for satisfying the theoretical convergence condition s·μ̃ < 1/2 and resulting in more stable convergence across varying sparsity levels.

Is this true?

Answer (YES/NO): NO